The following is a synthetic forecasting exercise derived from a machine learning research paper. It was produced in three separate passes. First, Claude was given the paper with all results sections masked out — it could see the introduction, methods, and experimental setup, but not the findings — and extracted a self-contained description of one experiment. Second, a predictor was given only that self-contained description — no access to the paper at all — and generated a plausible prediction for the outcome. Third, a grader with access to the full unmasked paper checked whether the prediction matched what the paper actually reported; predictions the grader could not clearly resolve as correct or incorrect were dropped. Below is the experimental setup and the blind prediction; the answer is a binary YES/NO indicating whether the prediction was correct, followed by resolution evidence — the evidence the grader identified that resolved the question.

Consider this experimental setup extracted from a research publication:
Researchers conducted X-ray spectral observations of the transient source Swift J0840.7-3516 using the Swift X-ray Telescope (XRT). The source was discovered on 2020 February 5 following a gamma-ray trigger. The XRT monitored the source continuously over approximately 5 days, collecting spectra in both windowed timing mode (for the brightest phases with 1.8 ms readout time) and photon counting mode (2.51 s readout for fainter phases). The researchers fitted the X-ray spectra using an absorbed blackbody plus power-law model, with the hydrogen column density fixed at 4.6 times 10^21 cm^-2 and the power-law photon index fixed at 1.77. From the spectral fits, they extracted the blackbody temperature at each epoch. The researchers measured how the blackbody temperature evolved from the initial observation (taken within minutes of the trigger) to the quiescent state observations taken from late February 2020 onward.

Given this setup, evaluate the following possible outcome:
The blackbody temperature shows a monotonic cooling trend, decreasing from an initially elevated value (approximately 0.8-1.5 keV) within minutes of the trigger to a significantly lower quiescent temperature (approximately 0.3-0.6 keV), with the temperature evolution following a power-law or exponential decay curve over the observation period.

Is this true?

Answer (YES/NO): NO